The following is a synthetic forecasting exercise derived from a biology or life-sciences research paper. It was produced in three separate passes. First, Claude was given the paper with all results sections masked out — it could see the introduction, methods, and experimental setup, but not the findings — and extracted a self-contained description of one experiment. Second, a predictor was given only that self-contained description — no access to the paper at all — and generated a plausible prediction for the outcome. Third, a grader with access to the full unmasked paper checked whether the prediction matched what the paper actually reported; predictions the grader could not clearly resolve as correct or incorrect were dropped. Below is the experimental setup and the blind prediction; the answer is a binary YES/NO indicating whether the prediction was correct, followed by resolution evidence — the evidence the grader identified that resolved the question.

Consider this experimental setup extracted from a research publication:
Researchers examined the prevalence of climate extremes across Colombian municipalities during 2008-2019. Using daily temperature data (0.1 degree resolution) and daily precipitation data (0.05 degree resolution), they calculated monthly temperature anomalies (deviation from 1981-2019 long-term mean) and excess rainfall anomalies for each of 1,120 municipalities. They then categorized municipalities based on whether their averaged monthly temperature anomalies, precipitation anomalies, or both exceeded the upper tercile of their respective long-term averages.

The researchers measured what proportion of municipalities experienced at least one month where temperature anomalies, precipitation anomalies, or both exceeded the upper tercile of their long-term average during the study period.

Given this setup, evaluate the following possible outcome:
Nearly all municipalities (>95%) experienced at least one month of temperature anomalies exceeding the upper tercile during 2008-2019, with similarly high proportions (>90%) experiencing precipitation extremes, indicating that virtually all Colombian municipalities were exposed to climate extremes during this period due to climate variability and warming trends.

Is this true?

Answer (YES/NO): NO